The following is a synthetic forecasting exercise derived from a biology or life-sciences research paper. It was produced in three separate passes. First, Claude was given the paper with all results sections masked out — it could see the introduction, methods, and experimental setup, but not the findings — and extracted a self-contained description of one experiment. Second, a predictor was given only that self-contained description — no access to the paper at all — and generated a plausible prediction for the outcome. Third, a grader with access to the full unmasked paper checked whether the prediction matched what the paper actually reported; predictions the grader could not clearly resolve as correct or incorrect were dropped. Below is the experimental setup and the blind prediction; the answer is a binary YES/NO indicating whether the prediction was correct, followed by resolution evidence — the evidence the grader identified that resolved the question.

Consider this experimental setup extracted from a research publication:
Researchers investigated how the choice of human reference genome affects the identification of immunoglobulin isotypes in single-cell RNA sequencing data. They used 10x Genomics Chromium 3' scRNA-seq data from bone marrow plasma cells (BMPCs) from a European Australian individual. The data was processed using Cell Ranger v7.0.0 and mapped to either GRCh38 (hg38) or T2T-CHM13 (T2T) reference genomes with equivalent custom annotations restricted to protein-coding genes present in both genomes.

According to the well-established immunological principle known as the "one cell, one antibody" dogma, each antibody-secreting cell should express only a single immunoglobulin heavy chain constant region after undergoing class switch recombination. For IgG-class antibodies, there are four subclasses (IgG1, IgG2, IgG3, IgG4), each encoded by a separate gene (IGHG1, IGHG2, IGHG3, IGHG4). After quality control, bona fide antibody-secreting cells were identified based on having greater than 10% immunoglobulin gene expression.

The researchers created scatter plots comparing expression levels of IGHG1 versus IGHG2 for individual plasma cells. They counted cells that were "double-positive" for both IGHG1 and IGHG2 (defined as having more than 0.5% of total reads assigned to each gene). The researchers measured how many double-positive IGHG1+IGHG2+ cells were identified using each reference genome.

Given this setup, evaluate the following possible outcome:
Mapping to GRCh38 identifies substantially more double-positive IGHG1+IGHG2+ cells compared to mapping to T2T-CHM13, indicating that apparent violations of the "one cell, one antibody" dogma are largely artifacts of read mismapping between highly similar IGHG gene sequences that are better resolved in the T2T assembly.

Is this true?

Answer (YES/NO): YES